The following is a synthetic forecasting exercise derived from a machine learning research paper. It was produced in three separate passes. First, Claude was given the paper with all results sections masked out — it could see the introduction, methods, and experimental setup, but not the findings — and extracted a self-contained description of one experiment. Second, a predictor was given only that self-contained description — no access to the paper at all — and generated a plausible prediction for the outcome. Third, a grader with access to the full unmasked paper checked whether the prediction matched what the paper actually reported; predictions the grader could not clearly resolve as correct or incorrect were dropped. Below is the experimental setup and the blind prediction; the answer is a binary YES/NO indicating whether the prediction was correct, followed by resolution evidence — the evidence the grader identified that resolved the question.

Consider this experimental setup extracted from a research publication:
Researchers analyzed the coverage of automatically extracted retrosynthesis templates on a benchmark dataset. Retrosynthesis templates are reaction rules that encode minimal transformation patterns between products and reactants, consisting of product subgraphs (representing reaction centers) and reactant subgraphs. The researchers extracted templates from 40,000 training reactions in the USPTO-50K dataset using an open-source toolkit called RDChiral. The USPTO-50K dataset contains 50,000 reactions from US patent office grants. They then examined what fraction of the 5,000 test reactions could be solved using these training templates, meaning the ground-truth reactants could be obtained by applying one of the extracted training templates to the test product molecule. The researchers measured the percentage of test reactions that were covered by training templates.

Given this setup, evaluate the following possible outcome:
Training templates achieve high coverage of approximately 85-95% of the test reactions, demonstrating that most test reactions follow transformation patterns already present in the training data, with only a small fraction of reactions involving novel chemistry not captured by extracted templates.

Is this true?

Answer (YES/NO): YES